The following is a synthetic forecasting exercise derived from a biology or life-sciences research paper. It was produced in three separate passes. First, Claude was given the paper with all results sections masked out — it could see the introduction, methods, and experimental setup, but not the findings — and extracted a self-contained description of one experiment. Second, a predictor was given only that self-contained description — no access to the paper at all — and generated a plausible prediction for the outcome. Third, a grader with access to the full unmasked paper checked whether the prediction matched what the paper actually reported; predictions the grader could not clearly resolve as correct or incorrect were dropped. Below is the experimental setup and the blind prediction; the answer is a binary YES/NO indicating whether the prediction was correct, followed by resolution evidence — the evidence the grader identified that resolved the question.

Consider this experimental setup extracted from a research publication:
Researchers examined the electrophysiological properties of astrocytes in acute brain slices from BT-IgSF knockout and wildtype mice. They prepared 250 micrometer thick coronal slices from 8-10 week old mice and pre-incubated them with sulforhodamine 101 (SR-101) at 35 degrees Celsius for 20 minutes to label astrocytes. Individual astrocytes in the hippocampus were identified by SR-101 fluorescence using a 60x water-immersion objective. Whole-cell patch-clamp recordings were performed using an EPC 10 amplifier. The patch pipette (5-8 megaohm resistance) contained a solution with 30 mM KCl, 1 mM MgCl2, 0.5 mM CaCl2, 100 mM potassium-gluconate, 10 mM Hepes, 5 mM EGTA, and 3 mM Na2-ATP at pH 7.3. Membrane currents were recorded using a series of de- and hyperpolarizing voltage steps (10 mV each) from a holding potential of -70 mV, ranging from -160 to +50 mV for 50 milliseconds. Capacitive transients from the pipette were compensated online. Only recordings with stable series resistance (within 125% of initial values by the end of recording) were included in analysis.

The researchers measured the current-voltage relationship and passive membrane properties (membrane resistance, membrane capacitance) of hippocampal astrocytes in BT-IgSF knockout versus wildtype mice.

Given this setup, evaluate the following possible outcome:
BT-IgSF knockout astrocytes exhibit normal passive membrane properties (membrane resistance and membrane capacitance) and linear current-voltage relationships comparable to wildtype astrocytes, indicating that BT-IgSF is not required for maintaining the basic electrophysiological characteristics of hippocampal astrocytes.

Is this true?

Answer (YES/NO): YES